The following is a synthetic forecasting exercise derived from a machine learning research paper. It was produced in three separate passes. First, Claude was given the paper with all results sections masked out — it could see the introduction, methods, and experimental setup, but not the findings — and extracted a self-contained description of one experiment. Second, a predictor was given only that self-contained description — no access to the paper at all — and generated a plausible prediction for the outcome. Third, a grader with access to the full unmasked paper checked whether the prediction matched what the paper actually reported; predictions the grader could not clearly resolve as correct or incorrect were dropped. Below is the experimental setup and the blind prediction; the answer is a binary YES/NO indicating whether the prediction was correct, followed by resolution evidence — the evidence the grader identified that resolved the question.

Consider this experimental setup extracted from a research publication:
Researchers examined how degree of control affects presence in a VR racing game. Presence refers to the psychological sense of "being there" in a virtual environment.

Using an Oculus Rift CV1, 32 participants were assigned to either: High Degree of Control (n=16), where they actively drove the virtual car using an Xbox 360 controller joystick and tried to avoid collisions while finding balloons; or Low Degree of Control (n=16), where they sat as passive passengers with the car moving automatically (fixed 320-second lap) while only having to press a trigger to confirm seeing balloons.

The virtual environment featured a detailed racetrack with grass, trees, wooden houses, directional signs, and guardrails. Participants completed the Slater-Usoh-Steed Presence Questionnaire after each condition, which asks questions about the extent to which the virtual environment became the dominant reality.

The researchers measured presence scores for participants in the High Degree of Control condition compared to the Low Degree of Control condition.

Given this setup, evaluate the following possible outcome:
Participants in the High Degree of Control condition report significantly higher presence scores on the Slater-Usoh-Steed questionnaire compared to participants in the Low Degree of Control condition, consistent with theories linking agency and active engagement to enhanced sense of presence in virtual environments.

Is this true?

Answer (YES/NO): NO